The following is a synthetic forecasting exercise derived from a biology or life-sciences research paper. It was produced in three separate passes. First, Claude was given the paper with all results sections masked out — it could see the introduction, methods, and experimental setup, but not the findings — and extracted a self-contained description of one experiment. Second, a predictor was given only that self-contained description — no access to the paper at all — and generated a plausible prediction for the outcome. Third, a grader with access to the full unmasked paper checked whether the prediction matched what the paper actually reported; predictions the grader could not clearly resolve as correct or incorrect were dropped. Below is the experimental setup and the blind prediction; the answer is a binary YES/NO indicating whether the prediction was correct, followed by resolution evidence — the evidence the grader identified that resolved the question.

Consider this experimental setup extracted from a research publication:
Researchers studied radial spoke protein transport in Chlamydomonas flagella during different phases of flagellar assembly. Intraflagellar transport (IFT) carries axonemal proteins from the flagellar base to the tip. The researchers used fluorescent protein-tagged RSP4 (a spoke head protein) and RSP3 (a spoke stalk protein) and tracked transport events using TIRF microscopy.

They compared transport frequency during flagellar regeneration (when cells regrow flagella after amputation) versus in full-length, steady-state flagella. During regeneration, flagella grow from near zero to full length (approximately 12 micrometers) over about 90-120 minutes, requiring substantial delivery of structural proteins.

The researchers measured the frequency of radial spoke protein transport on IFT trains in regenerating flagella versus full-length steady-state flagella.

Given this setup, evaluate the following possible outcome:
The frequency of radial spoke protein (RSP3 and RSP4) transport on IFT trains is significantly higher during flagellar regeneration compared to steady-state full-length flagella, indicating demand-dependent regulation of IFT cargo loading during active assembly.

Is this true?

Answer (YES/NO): YES